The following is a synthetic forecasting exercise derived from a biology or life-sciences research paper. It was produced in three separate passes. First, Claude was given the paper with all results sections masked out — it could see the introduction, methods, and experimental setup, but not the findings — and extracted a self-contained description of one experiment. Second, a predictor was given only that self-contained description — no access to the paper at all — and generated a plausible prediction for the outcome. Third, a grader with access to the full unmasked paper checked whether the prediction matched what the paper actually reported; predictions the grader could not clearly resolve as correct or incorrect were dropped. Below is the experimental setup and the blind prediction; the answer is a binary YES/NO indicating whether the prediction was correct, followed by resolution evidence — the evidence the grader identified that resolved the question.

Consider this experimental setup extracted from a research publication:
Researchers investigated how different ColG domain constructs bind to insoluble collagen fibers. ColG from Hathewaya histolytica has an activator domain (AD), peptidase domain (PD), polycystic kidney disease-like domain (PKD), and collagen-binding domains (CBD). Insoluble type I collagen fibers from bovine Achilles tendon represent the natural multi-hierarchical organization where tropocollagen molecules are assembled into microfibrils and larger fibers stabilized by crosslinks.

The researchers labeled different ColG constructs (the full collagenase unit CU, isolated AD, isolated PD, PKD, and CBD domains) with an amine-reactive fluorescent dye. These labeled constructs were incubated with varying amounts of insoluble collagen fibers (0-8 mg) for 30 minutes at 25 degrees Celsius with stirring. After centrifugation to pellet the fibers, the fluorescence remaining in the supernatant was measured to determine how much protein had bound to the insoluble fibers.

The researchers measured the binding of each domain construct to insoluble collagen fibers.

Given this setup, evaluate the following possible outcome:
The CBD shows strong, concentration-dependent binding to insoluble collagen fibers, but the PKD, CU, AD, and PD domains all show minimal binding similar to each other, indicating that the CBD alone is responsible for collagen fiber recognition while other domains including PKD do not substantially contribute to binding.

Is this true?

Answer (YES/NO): NO